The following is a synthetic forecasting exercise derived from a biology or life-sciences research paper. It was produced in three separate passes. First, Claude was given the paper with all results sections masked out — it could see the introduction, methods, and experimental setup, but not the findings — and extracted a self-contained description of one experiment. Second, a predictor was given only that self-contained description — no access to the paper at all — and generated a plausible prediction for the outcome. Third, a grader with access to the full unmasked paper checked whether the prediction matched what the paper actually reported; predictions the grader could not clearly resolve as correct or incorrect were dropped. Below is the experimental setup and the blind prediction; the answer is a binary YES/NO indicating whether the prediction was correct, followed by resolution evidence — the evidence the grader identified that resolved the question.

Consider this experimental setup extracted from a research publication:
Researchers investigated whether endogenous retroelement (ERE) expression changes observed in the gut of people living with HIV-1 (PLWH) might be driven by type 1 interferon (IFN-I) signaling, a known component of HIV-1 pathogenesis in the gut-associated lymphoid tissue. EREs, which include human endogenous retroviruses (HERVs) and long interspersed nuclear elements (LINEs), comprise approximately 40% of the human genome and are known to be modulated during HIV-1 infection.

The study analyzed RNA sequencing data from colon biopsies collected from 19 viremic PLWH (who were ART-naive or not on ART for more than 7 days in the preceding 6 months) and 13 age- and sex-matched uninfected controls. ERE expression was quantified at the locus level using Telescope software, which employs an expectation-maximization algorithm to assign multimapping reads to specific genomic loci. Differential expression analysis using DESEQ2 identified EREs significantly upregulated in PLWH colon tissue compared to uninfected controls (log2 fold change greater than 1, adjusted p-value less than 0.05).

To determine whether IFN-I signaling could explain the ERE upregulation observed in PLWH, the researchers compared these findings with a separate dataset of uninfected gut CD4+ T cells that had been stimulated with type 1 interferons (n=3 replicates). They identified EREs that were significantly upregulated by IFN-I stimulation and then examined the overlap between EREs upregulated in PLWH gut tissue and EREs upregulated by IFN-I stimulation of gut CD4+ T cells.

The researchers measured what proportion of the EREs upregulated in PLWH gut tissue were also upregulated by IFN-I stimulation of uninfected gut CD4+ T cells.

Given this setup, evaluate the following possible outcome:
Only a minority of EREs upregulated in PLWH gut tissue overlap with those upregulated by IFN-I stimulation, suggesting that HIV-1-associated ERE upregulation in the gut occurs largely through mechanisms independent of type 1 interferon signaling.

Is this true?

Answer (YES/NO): YES